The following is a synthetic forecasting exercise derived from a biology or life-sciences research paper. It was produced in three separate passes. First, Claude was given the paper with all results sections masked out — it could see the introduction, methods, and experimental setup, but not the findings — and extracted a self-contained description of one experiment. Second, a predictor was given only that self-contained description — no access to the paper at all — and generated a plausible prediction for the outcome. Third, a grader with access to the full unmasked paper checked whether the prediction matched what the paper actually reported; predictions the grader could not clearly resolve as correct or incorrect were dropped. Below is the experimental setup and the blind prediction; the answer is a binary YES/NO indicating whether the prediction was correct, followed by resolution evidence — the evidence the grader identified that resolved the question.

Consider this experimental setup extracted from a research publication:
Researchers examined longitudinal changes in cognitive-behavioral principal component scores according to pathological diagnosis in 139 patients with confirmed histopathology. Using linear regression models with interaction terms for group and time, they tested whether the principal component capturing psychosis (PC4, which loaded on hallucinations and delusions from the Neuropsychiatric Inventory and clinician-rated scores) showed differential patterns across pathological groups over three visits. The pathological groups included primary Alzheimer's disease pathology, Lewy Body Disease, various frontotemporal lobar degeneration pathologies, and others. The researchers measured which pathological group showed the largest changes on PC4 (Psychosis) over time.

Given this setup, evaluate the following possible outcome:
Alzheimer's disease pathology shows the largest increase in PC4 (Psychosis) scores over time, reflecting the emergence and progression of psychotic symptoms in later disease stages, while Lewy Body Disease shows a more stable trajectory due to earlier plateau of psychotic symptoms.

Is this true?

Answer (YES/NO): NO